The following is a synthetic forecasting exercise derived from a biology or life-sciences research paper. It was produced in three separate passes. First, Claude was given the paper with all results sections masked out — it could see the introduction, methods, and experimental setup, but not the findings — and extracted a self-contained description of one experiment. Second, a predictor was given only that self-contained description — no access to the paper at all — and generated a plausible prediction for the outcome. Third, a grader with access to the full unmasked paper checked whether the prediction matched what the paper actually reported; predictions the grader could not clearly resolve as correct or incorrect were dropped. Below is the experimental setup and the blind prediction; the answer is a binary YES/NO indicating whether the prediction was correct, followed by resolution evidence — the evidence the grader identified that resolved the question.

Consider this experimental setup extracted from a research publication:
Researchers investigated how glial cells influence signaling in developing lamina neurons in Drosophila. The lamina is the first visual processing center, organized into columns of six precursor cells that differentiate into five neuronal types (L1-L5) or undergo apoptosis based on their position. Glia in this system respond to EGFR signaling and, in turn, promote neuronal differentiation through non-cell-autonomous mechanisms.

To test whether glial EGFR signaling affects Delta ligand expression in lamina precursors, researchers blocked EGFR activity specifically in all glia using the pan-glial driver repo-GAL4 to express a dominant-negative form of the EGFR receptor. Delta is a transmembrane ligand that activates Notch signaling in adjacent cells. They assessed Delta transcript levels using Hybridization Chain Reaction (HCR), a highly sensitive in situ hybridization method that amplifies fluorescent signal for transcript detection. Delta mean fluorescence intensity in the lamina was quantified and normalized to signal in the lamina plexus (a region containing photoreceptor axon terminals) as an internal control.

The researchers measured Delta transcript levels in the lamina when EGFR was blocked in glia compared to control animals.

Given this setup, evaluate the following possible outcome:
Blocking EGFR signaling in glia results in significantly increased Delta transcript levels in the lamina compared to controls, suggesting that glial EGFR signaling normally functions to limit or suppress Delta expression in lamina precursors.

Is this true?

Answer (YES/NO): NO